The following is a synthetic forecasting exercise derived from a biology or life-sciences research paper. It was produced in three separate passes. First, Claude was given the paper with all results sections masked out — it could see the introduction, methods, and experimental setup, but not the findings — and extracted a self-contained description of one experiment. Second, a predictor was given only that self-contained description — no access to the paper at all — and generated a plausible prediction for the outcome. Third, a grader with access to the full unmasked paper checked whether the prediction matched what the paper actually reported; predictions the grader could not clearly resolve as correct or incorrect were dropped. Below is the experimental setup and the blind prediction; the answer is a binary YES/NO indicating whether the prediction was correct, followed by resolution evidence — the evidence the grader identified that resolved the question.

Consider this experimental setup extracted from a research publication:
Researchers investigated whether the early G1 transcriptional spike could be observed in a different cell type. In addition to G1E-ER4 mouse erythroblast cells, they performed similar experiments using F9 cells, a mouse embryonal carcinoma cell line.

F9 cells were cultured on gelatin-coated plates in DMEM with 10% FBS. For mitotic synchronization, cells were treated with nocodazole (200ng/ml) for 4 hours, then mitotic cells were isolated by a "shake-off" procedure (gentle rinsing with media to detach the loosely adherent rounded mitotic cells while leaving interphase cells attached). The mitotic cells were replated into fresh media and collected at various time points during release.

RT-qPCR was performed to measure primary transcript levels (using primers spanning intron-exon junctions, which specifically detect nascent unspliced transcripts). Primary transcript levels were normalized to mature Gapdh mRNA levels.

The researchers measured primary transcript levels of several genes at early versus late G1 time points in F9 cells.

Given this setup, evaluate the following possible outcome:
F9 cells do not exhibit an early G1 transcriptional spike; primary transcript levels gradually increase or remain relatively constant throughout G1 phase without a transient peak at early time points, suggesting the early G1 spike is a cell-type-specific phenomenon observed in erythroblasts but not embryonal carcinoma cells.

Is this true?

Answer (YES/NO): NO